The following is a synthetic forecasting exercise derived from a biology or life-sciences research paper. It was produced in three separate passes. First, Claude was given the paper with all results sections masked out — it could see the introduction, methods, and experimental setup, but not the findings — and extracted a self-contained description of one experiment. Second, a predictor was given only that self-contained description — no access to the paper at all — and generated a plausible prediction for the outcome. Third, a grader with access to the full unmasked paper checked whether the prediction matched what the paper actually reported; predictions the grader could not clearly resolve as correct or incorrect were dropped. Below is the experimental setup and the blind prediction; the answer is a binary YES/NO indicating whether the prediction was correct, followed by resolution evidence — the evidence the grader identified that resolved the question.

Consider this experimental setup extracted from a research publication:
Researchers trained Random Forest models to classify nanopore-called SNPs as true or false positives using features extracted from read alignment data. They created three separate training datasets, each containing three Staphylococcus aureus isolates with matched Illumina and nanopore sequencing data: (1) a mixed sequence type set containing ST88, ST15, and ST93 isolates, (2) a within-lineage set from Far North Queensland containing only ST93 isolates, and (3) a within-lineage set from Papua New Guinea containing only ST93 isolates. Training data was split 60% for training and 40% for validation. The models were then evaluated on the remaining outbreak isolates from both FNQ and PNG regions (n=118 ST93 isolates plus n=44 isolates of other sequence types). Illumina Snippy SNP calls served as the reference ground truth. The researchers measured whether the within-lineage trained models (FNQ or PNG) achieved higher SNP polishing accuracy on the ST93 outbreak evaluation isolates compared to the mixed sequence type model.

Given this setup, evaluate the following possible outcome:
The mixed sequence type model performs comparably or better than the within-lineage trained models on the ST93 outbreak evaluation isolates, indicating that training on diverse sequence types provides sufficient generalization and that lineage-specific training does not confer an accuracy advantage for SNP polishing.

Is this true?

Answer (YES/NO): NO